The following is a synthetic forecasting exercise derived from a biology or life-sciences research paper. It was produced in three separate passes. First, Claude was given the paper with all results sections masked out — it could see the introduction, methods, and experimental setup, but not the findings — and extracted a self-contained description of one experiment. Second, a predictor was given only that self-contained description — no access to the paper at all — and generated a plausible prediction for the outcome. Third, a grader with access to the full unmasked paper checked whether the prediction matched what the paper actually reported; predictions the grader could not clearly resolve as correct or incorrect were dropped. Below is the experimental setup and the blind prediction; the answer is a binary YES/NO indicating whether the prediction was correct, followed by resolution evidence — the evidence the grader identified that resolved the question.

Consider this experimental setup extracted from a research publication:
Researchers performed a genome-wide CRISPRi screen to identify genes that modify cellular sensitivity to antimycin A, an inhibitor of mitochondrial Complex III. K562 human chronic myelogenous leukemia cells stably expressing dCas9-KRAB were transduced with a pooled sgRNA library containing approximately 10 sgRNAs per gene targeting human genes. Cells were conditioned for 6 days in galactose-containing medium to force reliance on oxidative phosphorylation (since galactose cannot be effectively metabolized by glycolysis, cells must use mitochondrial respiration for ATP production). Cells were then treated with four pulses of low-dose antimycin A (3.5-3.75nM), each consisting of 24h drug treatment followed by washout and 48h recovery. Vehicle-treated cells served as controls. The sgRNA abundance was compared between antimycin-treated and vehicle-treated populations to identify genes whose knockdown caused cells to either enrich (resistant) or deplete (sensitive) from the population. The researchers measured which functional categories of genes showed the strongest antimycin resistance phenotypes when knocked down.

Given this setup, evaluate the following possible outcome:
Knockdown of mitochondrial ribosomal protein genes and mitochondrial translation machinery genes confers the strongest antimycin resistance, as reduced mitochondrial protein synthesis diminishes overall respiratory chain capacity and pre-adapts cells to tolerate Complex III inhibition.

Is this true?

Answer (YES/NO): NO